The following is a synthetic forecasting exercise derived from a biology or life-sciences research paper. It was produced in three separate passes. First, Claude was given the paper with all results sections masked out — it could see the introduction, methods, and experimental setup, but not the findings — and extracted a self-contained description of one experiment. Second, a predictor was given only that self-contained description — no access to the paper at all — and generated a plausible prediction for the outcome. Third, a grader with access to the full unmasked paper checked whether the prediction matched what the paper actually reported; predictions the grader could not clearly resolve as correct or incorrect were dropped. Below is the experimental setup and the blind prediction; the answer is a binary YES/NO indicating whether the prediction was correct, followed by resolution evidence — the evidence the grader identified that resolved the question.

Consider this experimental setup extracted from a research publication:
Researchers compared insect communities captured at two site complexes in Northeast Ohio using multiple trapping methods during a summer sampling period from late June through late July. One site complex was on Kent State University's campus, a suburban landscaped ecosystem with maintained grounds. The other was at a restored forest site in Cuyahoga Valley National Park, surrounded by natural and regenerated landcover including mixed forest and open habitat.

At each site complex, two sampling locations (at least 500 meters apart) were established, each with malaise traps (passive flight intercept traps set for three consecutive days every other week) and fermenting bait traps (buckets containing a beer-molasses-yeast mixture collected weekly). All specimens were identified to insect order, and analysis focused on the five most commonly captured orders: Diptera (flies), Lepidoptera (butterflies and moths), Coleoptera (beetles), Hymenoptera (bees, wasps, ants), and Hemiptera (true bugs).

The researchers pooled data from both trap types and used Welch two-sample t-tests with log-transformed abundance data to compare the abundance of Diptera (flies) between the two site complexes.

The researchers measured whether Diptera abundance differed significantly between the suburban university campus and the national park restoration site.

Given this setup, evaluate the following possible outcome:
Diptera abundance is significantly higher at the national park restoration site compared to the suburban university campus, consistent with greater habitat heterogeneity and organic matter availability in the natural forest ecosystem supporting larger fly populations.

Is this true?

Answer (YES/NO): NO